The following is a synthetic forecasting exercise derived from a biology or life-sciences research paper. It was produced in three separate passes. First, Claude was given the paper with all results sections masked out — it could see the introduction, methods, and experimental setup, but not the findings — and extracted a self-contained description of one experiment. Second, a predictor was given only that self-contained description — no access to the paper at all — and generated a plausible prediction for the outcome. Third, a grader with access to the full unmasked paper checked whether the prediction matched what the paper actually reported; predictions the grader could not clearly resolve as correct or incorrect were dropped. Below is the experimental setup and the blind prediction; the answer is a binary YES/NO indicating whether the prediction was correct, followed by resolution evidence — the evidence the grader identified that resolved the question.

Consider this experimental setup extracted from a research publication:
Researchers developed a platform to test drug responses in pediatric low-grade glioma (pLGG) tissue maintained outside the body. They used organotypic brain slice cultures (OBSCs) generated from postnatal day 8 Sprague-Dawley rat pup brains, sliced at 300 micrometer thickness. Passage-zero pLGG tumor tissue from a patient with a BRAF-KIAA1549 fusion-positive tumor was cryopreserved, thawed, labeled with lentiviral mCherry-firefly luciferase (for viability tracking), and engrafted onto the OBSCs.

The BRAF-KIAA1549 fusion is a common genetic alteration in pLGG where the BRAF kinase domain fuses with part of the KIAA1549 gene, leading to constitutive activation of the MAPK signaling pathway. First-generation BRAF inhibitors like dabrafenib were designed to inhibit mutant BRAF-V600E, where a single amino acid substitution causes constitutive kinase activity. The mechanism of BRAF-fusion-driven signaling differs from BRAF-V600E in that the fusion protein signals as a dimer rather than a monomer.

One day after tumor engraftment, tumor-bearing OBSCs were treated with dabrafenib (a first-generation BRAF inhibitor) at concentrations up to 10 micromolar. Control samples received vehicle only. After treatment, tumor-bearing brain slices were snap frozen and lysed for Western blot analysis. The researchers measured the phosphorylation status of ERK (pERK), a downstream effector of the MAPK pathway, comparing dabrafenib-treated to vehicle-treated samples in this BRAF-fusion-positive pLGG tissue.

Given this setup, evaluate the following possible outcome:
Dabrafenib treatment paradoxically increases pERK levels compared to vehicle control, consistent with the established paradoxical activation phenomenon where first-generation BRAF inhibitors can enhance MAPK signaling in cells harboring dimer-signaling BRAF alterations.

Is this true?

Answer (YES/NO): YES